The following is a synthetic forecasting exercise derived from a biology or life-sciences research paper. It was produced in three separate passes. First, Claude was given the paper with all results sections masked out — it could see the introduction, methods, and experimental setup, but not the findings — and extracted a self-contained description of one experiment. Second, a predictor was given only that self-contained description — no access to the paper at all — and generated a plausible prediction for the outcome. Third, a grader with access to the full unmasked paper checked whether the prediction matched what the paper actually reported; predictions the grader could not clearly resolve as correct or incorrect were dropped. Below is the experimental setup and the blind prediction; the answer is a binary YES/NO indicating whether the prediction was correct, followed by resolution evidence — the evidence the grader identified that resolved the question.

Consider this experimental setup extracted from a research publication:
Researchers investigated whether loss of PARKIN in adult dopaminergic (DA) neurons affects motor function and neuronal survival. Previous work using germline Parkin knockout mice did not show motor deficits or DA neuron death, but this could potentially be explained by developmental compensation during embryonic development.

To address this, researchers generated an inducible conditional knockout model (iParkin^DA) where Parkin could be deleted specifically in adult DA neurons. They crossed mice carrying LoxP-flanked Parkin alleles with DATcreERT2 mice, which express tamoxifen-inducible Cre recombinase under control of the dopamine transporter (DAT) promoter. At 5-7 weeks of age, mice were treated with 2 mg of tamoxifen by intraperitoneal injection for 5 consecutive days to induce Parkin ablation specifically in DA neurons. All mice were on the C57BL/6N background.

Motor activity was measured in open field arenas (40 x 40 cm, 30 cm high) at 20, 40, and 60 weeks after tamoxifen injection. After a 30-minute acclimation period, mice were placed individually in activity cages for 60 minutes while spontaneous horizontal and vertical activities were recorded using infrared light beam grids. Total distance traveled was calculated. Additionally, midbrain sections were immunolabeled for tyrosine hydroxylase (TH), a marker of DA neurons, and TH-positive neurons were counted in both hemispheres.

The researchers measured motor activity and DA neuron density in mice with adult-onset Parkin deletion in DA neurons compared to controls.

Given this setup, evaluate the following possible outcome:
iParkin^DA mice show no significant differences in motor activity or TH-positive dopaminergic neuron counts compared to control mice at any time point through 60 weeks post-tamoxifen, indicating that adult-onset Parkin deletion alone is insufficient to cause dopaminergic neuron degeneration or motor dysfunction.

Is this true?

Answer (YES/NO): YES